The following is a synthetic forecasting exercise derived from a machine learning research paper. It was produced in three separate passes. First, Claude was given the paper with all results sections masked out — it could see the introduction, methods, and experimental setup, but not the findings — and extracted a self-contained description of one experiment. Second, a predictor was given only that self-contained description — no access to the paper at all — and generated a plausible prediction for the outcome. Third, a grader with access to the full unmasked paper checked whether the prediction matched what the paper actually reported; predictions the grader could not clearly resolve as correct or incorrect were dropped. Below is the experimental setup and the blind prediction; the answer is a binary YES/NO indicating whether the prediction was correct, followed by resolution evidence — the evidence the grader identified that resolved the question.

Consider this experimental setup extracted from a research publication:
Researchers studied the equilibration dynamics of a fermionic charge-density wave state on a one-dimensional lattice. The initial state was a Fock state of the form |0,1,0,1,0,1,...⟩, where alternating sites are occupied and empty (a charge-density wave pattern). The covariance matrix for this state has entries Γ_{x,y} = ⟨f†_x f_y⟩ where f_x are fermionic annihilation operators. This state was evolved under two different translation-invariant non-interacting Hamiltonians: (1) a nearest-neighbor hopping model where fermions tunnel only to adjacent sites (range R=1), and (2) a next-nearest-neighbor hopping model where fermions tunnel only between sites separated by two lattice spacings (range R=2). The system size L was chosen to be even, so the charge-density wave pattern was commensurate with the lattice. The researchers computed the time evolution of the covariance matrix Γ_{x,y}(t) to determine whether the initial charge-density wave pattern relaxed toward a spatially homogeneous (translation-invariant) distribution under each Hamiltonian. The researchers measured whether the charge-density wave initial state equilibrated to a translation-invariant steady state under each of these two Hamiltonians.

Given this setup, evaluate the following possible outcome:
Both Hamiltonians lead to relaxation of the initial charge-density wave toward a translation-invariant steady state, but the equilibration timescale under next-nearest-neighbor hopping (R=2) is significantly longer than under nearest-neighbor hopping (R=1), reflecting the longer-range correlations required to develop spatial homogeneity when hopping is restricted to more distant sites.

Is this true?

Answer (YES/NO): NO